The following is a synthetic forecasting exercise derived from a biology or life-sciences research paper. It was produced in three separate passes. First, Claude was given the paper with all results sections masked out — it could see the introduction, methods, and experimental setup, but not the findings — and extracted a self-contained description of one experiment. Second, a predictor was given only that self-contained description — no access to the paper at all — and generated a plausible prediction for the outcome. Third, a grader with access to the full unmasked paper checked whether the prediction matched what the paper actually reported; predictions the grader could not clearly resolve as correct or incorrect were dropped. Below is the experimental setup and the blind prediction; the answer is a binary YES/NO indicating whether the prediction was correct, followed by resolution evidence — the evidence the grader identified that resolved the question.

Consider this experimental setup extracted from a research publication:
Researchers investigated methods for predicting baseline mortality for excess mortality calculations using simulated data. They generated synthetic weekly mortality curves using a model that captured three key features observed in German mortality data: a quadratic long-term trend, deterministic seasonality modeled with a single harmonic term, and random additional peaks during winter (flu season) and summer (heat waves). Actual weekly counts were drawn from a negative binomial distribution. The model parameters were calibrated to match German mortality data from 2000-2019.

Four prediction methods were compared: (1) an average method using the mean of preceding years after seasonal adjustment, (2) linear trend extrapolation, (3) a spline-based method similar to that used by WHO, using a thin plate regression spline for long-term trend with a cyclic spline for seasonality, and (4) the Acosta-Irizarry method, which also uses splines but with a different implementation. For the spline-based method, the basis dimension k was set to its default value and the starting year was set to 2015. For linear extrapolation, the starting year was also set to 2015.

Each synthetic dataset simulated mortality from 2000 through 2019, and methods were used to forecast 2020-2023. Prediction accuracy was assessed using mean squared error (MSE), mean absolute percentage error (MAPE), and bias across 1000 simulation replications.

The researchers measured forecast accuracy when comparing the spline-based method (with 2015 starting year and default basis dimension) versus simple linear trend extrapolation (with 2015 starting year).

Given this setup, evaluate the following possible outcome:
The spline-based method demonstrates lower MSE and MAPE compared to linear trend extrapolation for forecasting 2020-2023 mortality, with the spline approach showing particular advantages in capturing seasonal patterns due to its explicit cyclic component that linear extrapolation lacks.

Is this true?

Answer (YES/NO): NO